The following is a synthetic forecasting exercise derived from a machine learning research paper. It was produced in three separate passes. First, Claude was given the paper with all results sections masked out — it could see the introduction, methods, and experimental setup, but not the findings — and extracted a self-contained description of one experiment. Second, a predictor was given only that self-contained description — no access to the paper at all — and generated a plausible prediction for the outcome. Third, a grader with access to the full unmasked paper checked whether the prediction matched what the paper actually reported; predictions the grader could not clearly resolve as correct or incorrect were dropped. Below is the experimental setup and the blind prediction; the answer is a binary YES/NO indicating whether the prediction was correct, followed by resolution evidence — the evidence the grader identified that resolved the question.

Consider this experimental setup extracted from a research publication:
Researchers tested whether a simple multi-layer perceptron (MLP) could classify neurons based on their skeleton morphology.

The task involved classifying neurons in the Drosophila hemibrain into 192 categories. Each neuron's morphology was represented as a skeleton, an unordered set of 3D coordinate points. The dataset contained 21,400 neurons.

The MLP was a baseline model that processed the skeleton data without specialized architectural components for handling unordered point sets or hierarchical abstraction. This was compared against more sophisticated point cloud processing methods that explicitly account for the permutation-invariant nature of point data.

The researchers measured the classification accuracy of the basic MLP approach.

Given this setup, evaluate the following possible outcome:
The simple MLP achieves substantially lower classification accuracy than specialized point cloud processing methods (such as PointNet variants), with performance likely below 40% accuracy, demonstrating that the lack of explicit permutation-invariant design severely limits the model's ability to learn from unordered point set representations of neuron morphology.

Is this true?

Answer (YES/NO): YES